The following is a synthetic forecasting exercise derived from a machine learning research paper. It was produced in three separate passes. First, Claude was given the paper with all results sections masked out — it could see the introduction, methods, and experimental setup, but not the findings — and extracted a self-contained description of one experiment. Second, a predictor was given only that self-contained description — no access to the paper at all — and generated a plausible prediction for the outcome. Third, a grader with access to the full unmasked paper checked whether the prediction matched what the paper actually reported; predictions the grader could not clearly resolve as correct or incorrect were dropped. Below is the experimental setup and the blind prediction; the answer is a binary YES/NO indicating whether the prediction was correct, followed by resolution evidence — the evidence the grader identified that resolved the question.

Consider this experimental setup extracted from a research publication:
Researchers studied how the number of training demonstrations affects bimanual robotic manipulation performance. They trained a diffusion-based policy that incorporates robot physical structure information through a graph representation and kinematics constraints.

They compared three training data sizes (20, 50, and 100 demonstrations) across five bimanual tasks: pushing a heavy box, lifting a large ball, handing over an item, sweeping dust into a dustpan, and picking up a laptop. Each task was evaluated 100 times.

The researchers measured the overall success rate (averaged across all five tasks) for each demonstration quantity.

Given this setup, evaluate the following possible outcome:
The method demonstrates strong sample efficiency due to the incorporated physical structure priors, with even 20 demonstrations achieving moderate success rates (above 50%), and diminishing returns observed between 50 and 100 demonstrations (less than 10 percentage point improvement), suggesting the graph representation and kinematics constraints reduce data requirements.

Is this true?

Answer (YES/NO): NO